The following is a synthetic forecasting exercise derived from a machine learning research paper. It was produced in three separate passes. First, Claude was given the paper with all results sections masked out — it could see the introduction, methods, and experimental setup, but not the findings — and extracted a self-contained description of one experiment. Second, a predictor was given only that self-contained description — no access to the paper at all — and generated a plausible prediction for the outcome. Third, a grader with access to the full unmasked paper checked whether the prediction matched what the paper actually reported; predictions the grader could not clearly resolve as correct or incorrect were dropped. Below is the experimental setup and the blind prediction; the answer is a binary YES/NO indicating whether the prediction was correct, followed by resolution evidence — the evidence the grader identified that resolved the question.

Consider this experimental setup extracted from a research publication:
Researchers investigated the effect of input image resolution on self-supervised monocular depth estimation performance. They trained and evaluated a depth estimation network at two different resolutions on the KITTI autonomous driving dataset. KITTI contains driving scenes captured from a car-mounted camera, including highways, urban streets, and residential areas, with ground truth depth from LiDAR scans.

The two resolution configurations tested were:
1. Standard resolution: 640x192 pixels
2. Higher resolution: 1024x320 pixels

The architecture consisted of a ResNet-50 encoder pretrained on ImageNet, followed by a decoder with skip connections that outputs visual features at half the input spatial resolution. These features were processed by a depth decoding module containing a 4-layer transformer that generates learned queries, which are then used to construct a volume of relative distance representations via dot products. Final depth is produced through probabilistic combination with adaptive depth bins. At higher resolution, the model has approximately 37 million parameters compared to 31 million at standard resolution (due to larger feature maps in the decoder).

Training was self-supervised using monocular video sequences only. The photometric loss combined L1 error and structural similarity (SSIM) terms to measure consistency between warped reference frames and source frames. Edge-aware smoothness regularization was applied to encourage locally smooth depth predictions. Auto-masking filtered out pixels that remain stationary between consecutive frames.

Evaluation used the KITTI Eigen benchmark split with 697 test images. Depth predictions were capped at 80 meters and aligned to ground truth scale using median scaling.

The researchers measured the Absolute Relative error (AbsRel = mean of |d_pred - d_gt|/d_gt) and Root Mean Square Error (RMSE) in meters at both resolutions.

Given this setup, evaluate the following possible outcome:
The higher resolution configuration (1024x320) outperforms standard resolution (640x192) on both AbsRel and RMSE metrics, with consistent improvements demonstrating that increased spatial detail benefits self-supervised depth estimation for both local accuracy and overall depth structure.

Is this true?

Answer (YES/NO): YES